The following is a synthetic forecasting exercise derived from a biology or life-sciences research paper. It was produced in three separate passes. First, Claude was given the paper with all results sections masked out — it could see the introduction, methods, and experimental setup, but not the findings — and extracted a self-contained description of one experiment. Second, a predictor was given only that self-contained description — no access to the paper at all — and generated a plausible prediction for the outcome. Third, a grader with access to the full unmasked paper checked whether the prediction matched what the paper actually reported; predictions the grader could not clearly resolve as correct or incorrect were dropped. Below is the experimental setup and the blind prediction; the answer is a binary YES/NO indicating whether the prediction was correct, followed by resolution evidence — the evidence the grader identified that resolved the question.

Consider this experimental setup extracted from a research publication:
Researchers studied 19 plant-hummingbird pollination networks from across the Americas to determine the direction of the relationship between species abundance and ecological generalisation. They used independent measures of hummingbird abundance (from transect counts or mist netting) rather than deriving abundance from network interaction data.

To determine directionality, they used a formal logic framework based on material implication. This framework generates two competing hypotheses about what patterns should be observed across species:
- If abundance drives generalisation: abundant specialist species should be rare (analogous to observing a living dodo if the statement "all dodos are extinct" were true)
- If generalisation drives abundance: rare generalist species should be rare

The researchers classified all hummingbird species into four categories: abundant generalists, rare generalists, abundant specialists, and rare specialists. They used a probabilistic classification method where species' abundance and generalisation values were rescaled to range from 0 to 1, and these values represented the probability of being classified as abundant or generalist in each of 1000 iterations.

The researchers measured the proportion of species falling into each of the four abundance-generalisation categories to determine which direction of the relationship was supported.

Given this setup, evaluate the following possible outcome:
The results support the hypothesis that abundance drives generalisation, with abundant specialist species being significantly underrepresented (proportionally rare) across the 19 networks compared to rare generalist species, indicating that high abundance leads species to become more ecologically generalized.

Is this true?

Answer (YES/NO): YES